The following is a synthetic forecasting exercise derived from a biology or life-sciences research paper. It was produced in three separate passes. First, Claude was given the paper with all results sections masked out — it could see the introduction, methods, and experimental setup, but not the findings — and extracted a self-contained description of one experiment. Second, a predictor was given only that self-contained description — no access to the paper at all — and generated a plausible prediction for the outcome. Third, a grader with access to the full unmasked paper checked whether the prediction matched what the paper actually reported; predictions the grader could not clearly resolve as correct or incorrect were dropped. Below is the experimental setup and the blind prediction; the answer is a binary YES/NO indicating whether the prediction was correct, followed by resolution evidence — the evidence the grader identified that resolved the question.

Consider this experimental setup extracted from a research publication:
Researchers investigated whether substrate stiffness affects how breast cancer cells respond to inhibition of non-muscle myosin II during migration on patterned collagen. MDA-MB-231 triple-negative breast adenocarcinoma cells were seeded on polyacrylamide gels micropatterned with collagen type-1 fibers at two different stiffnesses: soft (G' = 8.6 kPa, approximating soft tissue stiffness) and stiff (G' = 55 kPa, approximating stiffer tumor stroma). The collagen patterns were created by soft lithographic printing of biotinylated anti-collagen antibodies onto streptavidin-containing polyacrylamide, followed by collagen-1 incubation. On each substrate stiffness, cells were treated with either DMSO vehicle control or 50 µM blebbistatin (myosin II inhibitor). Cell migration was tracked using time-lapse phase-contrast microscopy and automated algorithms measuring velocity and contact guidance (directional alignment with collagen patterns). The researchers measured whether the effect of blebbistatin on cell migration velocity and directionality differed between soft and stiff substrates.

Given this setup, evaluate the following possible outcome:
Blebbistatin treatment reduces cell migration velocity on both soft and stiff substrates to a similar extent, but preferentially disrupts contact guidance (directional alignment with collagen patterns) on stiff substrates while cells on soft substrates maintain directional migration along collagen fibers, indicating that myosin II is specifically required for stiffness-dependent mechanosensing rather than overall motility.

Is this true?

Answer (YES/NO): NO